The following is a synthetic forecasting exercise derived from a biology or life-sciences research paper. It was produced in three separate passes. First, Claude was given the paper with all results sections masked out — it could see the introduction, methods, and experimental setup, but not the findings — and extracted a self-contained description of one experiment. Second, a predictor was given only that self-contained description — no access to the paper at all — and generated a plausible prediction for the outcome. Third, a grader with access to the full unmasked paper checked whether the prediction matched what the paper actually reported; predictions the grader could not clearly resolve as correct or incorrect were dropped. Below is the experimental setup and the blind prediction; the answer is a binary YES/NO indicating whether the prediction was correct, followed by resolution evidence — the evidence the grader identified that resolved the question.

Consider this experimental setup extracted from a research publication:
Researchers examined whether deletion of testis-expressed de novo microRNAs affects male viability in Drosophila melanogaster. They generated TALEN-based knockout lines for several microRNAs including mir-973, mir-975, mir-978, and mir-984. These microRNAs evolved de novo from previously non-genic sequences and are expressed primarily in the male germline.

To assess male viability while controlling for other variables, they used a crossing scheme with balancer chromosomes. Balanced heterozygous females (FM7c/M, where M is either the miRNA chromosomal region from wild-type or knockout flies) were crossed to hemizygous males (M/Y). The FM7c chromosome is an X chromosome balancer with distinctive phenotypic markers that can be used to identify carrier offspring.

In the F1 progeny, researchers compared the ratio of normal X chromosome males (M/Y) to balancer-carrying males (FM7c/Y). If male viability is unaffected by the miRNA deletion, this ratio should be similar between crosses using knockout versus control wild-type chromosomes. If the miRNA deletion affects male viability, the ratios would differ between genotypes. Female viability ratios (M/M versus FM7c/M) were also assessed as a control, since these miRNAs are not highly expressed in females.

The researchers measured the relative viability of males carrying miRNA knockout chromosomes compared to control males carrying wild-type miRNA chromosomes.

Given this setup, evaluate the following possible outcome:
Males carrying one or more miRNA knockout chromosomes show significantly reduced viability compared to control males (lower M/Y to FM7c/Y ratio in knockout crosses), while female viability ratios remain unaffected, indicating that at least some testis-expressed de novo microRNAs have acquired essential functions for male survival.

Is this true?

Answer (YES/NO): NO